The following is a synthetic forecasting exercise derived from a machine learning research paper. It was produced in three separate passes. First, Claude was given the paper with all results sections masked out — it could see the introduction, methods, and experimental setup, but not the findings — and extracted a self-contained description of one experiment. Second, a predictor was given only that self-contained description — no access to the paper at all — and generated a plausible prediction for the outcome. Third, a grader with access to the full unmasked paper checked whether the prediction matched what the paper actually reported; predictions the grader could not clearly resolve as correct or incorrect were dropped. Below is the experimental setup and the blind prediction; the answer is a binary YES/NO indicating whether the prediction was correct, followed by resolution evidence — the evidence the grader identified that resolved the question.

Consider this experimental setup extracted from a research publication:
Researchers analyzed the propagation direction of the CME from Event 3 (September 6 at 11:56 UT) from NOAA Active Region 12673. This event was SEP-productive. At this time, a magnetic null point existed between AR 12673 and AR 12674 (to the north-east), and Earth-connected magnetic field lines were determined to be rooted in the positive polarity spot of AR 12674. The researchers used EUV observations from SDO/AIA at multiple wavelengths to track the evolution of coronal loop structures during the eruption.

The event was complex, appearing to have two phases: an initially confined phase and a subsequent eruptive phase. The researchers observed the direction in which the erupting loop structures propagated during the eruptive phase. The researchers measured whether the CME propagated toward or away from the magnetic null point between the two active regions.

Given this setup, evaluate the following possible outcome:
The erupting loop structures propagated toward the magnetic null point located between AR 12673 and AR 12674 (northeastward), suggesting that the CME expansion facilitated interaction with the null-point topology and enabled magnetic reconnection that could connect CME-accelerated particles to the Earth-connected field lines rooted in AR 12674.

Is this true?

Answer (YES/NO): YES